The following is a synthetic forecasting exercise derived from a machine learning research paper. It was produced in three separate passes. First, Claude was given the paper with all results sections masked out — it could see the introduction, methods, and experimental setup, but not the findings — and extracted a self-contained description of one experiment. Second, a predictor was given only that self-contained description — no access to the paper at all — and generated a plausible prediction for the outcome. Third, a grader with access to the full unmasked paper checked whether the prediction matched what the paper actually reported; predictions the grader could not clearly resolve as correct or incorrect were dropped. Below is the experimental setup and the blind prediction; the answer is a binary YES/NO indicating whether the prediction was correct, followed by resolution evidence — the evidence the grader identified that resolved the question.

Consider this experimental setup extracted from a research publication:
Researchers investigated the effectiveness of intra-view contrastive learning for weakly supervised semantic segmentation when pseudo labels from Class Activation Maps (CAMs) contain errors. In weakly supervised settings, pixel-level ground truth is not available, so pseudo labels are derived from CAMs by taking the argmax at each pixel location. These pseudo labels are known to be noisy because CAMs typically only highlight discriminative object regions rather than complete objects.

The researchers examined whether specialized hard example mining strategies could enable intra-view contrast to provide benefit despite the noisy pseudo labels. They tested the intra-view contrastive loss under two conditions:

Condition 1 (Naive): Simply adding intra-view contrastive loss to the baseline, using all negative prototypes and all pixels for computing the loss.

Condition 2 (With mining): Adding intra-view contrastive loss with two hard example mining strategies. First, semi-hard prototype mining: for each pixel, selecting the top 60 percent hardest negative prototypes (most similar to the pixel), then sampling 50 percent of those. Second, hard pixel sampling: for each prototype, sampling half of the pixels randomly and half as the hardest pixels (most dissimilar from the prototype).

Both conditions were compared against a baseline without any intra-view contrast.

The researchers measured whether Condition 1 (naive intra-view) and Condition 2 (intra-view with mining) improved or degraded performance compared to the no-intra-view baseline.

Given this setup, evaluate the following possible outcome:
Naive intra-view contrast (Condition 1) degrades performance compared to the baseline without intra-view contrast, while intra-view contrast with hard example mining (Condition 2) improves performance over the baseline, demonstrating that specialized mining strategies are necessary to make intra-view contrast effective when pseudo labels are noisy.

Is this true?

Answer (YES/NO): YES